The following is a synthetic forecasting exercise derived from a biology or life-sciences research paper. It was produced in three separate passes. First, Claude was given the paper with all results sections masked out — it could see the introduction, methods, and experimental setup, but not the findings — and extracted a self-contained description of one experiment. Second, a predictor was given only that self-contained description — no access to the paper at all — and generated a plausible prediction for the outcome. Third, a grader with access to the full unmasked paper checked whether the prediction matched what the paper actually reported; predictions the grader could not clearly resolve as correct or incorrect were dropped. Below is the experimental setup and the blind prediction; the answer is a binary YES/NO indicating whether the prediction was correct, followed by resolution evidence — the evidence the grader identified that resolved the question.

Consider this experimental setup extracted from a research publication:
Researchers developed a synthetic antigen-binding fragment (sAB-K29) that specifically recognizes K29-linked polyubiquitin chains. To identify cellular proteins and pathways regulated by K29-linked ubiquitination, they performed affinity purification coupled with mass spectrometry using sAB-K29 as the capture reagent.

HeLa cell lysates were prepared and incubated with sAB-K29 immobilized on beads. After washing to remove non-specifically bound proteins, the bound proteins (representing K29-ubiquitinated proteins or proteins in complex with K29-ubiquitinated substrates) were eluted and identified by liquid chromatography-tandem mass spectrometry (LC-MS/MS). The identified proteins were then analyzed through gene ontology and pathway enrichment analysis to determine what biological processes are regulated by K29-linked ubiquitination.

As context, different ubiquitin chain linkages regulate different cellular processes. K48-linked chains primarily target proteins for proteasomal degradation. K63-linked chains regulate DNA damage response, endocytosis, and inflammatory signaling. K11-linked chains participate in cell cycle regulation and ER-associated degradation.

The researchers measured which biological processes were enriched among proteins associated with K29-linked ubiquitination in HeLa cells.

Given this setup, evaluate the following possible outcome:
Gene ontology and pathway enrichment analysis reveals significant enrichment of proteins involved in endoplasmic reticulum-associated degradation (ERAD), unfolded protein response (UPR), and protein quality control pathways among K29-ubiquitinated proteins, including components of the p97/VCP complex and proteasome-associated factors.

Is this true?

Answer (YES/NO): NO